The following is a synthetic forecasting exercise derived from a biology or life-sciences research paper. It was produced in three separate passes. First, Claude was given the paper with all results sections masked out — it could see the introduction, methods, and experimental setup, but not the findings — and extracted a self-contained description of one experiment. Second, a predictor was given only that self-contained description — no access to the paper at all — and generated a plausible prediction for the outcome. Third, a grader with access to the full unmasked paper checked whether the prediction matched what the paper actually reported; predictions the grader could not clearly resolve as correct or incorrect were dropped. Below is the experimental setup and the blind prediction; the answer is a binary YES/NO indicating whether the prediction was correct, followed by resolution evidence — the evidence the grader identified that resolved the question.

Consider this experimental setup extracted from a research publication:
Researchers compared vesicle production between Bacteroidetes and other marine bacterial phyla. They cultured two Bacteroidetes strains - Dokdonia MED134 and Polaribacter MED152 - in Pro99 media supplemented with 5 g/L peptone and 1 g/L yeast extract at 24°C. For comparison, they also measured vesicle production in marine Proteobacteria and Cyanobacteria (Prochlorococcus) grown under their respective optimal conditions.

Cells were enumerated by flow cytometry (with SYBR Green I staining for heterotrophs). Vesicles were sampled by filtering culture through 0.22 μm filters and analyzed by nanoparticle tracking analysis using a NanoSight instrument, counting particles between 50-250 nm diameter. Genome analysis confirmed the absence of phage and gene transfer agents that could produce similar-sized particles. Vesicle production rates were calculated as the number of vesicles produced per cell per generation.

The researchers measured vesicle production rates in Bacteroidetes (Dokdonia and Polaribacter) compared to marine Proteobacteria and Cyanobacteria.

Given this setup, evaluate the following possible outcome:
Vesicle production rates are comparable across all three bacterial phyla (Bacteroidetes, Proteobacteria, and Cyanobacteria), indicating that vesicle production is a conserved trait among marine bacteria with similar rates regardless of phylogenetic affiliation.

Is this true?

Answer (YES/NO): NO